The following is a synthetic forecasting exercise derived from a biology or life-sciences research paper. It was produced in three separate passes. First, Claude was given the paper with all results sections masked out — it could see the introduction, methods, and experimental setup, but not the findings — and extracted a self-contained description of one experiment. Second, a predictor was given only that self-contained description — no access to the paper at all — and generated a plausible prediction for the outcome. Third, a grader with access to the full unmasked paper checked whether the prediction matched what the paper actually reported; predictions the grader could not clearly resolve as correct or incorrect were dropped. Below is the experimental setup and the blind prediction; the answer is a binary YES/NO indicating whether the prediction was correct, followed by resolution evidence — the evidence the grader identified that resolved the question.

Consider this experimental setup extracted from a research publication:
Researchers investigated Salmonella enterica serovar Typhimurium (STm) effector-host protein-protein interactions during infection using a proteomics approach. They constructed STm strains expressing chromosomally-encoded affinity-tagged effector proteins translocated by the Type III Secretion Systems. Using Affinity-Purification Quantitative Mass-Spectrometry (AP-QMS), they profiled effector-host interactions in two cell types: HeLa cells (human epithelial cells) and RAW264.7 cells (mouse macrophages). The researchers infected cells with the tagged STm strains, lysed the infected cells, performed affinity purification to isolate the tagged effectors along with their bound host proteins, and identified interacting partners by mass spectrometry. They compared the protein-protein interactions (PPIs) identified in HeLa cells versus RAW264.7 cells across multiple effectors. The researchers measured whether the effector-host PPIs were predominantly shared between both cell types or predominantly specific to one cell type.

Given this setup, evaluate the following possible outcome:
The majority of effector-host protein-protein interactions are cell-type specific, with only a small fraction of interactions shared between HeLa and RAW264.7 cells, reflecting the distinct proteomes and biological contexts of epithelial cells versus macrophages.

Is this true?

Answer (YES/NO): YES